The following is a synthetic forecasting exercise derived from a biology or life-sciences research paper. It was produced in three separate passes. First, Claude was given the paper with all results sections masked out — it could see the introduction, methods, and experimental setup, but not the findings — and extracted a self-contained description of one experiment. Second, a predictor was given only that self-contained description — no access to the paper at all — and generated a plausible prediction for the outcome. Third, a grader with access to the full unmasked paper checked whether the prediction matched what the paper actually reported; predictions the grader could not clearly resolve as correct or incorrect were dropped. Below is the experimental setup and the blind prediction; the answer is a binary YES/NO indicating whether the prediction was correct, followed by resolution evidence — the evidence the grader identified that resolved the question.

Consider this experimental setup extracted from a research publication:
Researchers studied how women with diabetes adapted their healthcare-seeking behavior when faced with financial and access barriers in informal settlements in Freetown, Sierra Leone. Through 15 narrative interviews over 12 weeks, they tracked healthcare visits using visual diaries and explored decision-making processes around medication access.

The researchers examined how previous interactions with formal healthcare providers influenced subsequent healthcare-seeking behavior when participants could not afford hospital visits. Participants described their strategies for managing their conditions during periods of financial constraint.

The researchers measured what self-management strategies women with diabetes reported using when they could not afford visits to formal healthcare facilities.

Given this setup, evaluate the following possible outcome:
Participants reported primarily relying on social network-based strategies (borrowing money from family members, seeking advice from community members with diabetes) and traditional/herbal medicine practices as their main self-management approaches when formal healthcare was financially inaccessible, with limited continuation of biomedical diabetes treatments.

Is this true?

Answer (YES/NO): NO